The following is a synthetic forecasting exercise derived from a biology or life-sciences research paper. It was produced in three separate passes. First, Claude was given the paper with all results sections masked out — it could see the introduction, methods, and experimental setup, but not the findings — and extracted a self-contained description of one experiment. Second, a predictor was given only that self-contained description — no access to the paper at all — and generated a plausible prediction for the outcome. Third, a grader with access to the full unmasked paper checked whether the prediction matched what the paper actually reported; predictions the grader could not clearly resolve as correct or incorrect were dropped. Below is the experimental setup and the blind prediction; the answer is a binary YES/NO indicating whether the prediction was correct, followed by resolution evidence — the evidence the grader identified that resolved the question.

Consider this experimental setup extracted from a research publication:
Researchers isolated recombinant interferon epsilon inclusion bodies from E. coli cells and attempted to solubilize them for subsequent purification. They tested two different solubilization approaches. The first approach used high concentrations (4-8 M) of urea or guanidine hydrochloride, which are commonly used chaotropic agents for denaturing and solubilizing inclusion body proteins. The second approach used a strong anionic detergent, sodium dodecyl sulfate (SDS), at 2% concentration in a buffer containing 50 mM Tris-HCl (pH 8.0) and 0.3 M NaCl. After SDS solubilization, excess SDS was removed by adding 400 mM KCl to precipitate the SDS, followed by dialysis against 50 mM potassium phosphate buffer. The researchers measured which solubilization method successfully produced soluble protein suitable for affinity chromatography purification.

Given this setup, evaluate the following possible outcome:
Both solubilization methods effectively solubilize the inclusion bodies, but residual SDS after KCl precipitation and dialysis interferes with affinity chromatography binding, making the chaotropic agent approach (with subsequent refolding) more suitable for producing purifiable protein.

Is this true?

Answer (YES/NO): NO